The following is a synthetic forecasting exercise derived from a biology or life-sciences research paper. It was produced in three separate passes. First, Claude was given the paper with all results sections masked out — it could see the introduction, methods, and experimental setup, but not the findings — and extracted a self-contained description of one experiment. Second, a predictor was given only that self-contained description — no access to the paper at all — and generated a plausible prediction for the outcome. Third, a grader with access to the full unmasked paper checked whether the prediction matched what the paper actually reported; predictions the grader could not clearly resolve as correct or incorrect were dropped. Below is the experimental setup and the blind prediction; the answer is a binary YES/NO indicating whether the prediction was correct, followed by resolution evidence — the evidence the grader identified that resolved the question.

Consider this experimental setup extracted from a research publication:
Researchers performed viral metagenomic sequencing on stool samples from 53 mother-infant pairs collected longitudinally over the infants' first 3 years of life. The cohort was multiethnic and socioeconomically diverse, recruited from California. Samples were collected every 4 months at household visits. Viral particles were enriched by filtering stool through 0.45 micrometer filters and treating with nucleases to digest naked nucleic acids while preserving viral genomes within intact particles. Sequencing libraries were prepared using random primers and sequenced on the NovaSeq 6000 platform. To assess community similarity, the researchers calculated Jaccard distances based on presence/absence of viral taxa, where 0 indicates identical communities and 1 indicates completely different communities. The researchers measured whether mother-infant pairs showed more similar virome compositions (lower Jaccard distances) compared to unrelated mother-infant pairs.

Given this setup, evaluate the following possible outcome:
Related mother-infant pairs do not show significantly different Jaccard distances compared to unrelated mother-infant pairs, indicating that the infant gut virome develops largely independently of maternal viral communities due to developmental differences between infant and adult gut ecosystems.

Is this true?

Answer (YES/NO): YES